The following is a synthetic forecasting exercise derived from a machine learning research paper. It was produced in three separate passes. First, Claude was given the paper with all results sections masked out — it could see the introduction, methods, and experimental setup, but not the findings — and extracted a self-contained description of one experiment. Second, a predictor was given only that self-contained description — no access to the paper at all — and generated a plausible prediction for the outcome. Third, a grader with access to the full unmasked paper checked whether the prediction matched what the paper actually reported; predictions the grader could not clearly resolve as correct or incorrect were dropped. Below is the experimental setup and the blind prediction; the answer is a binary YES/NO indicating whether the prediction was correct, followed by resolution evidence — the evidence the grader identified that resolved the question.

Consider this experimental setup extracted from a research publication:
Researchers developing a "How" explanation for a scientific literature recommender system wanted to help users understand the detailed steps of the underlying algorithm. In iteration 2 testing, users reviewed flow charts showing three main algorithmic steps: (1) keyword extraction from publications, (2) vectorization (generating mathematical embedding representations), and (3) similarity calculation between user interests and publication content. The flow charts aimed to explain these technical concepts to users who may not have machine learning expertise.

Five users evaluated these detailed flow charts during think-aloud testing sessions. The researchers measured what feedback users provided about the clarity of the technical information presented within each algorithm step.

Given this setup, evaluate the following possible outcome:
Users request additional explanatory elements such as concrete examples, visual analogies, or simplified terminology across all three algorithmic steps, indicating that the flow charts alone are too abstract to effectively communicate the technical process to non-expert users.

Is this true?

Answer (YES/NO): NO